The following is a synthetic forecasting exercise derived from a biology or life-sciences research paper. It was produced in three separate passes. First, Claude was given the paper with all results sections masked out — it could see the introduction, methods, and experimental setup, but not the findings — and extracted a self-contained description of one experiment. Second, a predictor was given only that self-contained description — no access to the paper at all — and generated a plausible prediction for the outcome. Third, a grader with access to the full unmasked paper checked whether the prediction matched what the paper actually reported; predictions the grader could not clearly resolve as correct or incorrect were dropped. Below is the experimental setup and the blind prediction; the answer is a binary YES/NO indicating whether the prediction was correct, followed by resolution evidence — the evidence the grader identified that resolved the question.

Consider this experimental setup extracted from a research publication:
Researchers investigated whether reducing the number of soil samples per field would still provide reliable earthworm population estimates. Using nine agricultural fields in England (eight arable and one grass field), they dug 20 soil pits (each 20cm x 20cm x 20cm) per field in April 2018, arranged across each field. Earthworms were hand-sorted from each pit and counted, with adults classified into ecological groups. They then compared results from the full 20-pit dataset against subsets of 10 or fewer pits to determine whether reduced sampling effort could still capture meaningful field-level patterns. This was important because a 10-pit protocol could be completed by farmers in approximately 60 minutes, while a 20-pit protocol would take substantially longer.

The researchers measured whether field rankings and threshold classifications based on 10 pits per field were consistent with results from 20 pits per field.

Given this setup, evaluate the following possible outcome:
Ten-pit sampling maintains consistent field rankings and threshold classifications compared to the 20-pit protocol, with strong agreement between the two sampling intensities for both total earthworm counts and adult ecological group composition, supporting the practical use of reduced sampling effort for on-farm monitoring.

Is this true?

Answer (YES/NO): NO